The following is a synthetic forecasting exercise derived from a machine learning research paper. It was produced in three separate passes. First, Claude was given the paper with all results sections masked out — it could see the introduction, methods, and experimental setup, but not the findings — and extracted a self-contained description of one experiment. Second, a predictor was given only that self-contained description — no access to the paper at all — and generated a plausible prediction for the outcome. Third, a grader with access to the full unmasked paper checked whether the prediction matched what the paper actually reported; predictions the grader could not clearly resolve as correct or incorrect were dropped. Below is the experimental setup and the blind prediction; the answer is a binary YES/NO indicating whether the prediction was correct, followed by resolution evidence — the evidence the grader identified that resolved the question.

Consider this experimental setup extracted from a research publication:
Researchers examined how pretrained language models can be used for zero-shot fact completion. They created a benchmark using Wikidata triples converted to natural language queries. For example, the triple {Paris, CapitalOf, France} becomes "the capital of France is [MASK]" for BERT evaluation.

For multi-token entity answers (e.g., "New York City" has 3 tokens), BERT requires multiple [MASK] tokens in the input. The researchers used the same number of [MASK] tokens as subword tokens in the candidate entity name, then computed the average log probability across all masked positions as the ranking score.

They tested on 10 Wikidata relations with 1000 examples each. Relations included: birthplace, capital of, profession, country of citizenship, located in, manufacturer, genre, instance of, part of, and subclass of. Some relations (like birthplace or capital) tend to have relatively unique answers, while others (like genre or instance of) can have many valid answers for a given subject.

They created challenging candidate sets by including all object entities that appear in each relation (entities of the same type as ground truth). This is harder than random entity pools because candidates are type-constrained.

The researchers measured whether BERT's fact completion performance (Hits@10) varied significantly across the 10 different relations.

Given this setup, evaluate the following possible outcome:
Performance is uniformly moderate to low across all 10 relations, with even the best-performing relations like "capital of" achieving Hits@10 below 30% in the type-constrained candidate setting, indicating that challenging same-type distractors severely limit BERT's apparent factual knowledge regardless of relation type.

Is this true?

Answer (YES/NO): NO